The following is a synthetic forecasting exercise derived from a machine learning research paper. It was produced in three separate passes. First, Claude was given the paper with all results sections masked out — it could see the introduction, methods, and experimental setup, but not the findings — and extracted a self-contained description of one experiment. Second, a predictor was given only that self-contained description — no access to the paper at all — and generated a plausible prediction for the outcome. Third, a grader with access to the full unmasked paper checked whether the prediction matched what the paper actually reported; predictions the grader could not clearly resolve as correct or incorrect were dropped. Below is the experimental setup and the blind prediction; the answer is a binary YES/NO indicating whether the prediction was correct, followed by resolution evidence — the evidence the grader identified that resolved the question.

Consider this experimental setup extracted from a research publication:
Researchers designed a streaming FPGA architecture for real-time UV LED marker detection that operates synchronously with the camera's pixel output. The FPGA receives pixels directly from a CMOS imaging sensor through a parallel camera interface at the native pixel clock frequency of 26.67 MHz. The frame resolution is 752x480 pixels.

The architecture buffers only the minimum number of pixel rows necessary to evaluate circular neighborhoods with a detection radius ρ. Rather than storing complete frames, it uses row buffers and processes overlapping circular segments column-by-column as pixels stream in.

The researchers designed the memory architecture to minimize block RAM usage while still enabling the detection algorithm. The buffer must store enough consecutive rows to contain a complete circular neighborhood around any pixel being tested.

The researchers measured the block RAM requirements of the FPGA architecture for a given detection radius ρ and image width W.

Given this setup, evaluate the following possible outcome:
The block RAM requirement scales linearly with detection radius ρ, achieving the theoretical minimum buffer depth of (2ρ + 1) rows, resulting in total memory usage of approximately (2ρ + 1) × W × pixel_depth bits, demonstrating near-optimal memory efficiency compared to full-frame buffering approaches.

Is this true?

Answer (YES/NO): YES